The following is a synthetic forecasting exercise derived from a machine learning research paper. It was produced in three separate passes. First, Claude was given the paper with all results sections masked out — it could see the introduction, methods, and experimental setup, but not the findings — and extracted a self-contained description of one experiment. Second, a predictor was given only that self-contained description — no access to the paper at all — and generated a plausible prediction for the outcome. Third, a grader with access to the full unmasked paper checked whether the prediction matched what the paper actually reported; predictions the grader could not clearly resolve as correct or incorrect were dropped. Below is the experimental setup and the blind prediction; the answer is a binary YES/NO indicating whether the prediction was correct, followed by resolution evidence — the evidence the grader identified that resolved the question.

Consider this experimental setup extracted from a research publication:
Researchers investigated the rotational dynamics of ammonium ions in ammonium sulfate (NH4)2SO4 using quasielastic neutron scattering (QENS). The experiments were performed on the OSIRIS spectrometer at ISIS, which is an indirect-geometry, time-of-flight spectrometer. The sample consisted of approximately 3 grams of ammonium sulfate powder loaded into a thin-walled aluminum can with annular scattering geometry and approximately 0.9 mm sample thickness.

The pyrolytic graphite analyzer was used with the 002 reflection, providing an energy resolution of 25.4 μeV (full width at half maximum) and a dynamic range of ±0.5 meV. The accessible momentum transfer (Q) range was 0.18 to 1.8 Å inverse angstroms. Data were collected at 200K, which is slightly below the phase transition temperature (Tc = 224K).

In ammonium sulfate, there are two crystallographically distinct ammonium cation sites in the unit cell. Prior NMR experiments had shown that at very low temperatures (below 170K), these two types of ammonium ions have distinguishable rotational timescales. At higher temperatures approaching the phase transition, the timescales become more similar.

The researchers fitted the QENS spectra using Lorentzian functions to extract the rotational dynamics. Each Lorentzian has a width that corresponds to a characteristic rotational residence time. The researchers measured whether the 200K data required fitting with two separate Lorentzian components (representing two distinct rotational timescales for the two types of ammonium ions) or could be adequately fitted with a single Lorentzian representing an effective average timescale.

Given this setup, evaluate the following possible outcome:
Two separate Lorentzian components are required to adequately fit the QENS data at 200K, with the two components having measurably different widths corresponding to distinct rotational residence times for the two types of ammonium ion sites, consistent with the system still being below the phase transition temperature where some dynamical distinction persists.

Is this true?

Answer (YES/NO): NO